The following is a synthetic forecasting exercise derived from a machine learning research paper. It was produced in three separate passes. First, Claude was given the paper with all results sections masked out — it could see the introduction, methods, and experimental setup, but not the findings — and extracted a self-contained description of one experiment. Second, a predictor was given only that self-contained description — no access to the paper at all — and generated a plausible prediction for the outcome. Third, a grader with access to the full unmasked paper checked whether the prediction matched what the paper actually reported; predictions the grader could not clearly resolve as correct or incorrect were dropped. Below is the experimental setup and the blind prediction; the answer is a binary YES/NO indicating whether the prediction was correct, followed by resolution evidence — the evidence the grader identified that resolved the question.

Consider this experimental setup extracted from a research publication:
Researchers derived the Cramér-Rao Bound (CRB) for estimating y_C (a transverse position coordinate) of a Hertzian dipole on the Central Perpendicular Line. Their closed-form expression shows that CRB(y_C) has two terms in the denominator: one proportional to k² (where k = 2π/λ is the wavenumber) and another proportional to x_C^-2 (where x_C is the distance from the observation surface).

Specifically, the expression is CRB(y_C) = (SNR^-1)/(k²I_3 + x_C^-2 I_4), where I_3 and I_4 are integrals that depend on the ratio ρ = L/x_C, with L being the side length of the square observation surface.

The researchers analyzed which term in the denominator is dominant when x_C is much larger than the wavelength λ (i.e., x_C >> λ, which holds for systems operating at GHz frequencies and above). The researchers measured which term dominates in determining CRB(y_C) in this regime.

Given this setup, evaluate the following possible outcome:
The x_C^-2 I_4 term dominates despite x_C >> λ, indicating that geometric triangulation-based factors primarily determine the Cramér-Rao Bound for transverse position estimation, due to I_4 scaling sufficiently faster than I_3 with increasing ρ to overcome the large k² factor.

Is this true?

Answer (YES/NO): NO